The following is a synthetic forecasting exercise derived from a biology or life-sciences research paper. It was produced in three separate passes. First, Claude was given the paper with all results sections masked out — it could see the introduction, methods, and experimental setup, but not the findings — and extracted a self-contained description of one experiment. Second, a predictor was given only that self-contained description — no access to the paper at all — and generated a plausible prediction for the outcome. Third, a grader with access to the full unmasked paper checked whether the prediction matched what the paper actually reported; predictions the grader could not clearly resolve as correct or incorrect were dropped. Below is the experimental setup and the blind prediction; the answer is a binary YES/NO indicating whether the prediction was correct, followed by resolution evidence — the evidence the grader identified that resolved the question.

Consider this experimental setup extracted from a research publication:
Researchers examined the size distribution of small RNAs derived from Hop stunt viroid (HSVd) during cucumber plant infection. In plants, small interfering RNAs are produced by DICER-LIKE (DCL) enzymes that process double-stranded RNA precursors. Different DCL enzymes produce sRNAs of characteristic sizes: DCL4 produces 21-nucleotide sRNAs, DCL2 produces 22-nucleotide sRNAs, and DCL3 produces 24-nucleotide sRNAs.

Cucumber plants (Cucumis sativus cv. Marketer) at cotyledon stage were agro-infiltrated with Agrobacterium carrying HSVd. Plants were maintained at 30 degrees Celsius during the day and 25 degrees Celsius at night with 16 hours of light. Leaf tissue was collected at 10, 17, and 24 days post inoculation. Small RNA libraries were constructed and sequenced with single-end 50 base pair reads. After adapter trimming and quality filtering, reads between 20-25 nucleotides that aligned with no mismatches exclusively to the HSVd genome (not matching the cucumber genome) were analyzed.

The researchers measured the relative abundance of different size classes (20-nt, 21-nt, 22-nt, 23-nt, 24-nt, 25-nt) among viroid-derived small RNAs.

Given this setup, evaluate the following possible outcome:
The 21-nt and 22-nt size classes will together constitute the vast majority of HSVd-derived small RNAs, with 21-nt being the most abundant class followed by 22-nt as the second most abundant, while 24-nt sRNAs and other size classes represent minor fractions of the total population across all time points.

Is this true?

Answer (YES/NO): NO